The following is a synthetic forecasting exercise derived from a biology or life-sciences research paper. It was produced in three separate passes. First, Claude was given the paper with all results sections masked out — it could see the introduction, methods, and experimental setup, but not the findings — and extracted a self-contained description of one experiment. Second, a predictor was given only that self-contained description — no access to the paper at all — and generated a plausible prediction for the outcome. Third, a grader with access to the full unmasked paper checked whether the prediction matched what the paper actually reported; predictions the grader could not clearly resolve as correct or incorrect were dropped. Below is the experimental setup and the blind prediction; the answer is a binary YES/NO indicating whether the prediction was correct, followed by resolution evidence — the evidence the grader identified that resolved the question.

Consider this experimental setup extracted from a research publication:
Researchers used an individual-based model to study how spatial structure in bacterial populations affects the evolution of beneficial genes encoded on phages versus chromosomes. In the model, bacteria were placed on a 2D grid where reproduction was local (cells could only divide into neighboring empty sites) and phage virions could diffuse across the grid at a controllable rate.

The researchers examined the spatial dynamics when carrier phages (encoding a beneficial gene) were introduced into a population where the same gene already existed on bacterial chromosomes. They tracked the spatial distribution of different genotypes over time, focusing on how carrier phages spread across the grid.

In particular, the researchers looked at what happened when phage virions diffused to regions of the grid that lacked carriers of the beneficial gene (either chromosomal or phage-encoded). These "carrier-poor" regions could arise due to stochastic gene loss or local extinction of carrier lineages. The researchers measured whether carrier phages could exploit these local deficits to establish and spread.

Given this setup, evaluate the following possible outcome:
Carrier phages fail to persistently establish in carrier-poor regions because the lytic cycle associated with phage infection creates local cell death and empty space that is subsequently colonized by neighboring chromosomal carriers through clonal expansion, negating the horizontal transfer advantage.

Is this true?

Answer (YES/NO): NO